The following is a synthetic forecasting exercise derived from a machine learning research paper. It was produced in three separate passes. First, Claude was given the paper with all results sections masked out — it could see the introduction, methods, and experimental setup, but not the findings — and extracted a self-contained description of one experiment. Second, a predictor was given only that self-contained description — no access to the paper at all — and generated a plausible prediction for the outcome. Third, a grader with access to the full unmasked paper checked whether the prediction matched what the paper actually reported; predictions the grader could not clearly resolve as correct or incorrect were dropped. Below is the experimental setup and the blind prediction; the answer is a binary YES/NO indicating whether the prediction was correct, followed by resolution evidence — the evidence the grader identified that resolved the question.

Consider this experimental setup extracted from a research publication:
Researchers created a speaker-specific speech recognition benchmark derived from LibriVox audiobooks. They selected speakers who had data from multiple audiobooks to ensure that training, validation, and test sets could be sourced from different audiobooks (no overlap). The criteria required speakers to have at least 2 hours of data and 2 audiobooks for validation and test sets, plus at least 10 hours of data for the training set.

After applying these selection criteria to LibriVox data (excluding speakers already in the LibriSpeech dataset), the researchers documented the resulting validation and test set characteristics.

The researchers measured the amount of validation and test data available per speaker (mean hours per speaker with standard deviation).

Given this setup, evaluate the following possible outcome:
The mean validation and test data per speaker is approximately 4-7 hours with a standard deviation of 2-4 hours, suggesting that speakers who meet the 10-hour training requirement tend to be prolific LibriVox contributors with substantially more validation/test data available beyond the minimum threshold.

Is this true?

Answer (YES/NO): NO